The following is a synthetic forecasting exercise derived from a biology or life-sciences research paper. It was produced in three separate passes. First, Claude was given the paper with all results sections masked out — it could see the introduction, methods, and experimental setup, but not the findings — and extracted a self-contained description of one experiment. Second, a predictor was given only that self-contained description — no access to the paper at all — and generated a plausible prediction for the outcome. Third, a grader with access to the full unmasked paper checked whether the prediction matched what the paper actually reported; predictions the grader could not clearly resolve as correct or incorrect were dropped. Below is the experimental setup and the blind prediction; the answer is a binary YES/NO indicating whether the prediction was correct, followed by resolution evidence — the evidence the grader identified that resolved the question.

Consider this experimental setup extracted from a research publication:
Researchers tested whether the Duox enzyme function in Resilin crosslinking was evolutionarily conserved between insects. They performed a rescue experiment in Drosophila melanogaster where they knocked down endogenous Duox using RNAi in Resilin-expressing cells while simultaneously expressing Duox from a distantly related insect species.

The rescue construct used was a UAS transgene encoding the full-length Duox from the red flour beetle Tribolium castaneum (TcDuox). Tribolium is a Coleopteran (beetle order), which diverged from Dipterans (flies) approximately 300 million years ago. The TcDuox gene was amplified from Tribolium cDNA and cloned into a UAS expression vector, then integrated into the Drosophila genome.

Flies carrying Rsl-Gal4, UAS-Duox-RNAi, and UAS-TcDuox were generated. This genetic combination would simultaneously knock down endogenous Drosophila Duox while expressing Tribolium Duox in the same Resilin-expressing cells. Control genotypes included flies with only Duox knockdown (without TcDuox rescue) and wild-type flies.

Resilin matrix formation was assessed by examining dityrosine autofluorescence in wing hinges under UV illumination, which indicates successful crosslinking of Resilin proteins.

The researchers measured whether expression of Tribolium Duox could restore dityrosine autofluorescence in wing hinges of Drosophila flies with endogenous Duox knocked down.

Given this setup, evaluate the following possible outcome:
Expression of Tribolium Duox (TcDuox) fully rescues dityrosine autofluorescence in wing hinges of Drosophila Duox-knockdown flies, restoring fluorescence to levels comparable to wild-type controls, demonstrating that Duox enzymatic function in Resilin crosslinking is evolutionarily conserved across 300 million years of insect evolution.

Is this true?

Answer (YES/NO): YES